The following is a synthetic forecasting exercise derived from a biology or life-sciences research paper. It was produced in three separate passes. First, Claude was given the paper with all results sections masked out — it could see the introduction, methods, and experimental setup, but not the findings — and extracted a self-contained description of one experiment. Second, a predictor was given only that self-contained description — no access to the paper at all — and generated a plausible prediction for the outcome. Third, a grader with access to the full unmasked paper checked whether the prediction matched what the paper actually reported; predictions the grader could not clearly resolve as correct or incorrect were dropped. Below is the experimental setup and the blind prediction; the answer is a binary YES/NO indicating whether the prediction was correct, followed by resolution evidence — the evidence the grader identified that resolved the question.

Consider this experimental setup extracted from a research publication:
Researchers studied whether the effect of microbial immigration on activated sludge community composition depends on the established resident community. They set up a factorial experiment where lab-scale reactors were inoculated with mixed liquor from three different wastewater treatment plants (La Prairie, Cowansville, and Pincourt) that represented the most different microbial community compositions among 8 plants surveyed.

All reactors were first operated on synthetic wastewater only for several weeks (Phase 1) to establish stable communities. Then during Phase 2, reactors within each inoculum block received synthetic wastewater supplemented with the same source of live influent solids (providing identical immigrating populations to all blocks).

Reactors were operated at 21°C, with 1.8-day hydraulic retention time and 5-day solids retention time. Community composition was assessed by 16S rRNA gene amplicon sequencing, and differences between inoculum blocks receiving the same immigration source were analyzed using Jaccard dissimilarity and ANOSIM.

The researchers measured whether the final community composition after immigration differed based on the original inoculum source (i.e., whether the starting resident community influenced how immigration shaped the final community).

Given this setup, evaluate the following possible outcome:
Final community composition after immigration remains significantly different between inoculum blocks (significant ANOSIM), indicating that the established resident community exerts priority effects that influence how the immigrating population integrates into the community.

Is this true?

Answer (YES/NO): NO